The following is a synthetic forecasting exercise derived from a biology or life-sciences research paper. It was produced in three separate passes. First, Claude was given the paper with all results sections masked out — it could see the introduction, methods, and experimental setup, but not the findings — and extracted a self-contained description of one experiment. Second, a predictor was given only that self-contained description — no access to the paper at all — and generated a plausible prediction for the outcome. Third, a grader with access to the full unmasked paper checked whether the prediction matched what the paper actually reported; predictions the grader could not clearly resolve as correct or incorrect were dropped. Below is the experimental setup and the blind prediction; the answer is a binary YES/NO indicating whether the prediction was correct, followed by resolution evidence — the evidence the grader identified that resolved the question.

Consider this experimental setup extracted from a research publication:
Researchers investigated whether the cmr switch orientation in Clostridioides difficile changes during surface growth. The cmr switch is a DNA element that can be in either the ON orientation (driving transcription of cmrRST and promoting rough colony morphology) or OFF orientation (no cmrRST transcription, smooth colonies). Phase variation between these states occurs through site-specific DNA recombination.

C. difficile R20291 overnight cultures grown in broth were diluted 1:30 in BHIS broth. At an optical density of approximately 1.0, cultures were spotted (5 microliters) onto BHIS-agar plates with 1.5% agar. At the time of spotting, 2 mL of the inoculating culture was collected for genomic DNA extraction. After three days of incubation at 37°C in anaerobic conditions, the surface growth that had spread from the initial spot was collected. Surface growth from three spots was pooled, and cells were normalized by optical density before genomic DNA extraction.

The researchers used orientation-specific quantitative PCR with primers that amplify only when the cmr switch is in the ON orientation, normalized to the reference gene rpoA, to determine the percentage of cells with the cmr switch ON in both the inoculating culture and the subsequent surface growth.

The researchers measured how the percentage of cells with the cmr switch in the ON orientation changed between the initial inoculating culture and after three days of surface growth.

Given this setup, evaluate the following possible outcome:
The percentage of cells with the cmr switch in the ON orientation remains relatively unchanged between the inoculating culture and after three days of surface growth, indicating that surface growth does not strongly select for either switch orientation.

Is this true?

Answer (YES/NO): NO